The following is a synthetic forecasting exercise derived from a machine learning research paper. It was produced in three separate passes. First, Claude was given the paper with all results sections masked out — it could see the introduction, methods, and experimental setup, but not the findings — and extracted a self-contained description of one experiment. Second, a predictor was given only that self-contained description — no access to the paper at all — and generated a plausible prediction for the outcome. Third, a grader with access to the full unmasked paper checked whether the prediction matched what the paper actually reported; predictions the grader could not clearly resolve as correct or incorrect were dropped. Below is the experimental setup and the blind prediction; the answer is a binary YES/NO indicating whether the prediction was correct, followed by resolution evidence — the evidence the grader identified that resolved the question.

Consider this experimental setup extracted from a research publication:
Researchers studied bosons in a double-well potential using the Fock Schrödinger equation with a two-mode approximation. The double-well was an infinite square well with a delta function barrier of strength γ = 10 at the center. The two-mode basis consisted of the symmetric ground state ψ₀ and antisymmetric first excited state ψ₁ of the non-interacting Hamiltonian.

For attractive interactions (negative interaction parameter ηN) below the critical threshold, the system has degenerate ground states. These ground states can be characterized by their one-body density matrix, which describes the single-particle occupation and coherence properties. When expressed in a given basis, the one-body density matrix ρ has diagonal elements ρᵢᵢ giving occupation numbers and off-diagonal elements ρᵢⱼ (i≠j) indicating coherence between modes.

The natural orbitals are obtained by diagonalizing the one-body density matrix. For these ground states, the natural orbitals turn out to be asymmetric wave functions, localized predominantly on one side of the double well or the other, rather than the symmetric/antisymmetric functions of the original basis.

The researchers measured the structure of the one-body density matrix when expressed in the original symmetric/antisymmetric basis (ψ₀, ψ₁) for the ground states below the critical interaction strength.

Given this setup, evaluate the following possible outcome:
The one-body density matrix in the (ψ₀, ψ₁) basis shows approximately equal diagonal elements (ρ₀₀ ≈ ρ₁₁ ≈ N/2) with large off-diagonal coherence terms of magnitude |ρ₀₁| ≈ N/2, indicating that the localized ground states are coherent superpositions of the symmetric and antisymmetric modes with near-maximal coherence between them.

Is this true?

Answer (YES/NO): NO